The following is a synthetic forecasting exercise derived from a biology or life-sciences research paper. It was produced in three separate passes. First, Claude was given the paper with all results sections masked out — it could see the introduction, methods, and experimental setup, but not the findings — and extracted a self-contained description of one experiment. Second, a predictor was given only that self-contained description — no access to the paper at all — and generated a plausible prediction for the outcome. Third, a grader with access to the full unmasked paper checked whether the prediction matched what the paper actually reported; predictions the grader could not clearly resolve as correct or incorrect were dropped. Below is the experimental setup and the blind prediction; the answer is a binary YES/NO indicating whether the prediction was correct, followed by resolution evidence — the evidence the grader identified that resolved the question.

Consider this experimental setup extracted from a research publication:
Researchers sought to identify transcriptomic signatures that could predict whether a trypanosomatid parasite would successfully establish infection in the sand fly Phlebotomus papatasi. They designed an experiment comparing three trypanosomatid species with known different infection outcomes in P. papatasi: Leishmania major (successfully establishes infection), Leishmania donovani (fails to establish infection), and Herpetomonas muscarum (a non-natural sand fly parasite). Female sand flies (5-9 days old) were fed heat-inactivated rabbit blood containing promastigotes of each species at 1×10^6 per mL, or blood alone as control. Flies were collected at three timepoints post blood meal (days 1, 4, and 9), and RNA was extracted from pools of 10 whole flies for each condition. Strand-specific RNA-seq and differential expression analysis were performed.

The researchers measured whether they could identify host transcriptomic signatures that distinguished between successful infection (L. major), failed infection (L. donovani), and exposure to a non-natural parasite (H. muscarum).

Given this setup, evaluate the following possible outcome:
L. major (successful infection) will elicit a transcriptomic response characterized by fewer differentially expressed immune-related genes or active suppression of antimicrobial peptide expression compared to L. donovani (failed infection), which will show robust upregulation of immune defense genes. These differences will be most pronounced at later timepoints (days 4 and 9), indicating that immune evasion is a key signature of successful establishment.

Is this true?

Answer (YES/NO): NO